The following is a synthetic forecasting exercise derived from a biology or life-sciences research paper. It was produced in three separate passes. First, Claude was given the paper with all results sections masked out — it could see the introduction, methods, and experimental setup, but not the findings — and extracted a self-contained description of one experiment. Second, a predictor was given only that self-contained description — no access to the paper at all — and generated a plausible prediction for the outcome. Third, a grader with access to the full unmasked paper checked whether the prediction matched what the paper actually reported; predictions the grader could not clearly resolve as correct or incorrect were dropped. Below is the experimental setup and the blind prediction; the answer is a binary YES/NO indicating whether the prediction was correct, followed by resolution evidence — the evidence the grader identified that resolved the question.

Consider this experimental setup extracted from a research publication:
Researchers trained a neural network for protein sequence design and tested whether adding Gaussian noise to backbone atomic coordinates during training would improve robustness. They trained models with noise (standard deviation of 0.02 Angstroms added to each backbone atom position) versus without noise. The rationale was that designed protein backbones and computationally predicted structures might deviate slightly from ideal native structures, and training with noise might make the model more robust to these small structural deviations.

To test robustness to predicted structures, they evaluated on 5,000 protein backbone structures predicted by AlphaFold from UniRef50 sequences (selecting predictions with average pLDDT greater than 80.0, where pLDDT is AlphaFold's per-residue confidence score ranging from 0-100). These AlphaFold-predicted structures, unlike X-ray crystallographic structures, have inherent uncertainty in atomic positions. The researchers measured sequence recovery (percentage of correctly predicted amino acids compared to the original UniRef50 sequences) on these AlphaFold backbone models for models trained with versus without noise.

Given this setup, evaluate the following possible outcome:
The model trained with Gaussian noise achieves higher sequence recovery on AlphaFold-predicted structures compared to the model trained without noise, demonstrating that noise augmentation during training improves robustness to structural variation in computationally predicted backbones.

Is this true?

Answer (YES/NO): YES